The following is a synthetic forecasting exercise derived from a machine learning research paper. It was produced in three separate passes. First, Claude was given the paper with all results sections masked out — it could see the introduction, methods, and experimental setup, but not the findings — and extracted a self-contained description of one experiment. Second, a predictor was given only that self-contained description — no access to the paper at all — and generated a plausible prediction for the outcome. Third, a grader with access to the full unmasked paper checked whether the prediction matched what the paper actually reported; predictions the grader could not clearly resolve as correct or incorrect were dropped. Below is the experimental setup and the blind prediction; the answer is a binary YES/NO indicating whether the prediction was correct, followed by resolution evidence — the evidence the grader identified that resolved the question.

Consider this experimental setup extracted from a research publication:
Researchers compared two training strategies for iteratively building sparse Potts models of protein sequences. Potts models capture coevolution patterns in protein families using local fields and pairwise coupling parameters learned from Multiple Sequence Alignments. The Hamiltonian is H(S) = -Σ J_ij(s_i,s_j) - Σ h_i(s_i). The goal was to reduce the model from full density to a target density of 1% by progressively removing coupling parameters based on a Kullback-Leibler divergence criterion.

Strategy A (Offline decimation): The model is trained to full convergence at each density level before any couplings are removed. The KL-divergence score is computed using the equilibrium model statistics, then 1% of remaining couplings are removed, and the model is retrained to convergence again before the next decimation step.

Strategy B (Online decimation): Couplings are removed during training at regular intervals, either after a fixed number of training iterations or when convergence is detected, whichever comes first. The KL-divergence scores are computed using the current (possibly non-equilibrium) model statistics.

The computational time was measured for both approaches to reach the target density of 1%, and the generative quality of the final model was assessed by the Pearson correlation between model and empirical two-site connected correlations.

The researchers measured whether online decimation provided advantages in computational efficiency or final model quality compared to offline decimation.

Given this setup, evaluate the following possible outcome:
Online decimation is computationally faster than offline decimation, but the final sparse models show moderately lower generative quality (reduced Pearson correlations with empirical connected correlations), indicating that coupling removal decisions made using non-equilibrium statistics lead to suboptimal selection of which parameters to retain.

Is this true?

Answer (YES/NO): NO